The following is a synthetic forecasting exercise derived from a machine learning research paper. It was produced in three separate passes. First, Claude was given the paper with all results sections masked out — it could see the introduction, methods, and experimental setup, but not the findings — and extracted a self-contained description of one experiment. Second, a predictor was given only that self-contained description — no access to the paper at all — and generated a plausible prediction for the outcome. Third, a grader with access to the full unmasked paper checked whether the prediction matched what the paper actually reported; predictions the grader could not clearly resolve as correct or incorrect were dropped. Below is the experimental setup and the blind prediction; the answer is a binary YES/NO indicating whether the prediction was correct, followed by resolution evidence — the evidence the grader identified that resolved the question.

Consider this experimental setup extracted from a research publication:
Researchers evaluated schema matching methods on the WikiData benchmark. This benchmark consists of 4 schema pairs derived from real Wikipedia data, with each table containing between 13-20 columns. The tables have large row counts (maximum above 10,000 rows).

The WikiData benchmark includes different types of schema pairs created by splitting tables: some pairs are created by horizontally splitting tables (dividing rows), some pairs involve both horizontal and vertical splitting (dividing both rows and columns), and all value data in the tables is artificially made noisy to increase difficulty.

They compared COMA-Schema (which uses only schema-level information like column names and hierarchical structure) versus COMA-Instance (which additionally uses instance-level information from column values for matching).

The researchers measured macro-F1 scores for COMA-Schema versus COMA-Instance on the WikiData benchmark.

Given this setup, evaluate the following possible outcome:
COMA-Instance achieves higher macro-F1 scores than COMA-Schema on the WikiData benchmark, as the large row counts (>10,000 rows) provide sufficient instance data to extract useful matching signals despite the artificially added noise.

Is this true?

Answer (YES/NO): YES